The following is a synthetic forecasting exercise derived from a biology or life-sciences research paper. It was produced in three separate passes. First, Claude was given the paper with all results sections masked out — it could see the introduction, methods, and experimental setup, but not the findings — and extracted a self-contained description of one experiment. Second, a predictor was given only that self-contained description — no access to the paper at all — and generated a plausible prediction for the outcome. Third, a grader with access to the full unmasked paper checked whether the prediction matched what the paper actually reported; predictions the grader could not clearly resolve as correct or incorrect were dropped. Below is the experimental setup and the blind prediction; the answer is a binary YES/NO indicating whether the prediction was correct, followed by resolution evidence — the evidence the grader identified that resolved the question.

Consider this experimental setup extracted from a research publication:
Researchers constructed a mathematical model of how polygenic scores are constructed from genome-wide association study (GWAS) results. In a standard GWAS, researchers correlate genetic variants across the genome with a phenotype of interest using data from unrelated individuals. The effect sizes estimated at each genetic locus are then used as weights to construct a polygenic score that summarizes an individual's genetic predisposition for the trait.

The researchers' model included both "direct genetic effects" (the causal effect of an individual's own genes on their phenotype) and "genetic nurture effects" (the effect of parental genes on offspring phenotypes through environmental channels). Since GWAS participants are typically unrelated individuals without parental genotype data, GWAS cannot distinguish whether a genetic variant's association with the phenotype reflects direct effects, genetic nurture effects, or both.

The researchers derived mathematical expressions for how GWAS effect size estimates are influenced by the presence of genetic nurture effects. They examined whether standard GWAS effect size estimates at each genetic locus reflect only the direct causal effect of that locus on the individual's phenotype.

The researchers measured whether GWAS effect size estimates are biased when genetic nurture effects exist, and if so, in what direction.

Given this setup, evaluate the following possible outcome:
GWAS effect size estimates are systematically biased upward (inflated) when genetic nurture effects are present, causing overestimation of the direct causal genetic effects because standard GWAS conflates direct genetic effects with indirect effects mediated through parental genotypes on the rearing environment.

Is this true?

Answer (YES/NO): YES